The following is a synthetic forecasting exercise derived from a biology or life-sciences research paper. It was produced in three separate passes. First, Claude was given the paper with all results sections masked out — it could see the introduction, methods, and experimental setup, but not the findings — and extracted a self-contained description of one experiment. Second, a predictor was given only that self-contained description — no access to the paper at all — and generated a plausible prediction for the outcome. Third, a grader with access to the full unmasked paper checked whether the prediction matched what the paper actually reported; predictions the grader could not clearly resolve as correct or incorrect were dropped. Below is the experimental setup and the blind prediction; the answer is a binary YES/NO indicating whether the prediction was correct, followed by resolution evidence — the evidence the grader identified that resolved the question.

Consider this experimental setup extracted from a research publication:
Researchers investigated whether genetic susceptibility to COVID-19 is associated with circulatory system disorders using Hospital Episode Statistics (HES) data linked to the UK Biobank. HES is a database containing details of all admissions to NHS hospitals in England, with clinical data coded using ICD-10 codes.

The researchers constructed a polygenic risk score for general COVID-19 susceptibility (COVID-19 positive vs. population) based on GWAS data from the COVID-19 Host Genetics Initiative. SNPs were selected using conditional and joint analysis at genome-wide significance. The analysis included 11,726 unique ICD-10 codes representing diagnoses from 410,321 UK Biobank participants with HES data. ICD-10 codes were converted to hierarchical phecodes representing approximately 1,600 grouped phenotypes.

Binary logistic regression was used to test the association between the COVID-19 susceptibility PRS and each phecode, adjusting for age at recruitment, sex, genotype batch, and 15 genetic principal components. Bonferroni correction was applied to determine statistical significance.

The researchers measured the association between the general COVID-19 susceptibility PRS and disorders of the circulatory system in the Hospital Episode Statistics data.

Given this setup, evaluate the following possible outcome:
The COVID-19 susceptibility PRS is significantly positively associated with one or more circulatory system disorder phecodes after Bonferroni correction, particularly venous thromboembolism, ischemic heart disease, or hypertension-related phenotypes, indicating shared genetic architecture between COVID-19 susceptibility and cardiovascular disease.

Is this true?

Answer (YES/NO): YES